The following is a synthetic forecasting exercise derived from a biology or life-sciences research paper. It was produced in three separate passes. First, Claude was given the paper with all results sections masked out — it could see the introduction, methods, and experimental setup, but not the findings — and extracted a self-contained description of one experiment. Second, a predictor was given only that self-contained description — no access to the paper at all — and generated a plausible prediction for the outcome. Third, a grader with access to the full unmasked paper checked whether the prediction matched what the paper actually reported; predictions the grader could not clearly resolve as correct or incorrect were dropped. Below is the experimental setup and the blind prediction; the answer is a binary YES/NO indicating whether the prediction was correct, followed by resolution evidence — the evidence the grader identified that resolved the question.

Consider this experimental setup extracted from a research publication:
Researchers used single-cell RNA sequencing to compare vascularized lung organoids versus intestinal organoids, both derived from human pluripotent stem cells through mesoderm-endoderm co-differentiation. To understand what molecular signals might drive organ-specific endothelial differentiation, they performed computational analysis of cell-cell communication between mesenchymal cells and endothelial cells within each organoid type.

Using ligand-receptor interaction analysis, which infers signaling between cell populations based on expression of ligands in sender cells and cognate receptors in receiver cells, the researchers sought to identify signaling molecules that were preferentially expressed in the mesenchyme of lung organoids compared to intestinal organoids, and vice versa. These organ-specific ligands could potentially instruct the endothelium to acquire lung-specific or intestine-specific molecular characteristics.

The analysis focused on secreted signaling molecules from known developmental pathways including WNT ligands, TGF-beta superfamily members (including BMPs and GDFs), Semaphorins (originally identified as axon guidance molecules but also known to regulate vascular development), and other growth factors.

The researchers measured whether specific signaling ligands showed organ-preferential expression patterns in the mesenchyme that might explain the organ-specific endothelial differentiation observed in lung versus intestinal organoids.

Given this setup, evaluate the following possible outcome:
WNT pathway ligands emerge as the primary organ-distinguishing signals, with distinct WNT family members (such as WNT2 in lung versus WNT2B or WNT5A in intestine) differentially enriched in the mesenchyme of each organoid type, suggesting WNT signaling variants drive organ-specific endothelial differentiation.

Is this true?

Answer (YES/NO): NO